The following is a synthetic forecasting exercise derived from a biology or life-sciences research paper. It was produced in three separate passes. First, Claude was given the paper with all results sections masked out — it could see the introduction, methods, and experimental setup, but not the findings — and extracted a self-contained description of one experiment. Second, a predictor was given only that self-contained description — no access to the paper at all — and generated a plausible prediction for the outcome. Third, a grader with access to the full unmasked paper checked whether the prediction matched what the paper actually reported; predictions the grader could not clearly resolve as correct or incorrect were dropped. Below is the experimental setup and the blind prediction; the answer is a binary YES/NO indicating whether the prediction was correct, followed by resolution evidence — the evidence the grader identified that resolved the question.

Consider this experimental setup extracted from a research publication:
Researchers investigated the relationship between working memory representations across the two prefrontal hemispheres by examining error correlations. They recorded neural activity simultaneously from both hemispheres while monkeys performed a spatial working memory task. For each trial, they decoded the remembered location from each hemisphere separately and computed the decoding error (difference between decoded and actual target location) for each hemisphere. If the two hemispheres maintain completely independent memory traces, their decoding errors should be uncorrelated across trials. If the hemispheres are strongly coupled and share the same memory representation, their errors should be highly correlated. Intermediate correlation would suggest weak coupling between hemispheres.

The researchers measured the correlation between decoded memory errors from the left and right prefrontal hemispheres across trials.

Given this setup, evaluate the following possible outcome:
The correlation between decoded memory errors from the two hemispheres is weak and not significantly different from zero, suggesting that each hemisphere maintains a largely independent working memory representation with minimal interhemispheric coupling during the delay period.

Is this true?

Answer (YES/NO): NO